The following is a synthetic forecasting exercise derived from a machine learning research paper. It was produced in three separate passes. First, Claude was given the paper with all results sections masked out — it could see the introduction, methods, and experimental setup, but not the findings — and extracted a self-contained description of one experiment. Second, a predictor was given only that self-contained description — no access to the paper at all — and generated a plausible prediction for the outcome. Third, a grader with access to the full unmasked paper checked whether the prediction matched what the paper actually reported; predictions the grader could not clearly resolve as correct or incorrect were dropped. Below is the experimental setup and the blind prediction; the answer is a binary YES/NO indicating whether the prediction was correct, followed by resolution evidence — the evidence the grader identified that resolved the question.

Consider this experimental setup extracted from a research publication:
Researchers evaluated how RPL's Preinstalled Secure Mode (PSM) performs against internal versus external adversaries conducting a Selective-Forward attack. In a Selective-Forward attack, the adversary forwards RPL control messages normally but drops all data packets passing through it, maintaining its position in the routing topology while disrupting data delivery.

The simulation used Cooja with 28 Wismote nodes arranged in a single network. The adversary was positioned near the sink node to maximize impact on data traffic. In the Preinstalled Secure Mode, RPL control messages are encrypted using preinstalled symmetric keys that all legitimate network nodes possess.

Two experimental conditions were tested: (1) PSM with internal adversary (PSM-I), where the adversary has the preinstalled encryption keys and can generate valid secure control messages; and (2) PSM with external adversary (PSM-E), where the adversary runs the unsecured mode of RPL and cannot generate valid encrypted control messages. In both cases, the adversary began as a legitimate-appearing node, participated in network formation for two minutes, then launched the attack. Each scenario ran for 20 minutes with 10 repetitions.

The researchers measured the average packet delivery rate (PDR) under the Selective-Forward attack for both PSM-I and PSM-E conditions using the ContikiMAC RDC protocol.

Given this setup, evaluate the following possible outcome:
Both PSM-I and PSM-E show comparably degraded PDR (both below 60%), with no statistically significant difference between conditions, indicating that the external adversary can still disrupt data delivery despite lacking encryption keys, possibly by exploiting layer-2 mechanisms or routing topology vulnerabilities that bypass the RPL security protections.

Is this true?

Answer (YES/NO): NO